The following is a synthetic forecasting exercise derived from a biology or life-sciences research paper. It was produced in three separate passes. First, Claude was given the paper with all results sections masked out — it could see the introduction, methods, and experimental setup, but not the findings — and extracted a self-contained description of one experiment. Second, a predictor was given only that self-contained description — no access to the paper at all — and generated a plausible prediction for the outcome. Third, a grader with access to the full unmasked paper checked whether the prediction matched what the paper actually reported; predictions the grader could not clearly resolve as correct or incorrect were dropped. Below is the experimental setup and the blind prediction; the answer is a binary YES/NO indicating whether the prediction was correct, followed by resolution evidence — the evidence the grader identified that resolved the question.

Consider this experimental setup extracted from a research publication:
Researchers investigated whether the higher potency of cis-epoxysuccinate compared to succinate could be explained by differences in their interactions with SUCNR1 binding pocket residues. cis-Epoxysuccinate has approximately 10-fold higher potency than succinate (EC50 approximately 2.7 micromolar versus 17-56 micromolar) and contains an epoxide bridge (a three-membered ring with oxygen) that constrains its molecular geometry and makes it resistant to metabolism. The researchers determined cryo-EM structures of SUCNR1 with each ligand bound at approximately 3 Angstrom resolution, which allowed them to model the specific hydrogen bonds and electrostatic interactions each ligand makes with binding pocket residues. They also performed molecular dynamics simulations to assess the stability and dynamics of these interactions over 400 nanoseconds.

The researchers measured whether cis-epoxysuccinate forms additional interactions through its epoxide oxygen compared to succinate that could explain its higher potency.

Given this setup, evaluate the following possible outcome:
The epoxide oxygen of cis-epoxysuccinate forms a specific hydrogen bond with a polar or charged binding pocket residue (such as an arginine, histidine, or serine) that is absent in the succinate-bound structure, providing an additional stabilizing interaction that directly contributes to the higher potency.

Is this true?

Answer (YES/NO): NO